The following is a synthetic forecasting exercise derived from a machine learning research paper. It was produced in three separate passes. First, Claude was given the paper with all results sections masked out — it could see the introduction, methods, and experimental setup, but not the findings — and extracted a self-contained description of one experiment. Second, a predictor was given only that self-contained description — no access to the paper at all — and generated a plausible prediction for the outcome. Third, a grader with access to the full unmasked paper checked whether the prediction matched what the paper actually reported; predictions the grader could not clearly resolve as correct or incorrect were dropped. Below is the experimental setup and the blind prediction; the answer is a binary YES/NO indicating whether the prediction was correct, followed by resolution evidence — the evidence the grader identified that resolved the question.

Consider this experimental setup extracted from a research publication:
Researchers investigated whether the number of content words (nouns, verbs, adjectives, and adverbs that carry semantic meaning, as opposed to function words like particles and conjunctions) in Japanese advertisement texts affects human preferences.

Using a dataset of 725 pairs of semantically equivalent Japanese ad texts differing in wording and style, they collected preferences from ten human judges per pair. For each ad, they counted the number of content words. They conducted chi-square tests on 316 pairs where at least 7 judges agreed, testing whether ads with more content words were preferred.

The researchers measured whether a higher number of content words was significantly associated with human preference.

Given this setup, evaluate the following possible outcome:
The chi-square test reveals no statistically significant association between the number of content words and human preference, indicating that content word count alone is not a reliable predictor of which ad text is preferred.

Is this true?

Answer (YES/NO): YES